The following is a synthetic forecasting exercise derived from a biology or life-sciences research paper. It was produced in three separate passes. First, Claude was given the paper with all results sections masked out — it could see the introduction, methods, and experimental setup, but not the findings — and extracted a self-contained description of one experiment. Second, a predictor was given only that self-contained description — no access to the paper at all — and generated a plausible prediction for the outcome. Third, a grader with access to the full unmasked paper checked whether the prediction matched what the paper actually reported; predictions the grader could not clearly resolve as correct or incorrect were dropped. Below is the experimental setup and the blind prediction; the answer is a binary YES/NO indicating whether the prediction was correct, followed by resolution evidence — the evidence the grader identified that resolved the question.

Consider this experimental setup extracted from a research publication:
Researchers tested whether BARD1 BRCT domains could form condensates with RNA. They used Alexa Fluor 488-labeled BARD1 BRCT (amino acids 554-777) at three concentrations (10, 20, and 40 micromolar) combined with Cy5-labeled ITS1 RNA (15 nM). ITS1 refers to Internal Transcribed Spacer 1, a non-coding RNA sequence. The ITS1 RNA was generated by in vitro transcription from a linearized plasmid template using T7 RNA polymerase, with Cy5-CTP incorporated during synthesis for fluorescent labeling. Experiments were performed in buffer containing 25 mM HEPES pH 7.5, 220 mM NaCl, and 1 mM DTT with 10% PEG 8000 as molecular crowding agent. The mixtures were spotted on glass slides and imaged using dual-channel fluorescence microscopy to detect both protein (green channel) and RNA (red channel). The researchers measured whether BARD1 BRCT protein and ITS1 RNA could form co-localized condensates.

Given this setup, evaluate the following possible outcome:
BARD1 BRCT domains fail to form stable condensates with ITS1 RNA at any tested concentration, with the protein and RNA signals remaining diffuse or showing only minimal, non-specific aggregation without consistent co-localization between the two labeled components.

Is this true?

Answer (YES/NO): NO